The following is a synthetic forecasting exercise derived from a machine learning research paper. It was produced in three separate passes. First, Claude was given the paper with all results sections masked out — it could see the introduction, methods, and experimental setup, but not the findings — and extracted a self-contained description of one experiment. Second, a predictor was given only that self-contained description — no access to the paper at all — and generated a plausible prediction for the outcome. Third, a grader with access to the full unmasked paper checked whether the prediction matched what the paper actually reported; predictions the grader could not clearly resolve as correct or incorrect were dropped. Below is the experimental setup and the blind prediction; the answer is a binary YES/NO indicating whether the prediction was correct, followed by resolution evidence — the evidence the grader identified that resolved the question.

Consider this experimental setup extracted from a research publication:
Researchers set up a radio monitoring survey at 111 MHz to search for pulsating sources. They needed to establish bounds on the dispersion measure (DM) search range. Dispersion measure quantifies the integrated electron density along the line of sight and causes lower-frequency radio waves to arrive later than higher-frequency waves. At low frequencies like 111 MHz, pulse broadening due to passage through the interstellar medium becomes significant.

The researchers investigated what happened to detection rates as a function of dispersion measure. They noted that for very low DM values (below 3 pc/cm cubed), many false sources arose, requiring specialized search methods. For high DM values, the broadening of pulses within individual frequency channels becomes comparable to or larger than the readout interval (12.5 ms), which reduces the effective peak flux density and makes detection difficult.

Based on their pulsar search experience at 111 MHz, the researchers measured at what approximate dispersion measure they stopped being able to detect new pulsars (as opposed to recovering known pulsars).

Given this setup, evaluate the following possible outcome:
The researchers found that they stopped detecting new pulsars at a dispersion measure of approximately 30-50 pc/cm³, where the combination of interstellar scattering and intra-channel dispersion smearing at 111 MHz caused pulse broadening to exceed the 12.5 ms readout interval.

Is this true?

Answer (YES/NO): NO